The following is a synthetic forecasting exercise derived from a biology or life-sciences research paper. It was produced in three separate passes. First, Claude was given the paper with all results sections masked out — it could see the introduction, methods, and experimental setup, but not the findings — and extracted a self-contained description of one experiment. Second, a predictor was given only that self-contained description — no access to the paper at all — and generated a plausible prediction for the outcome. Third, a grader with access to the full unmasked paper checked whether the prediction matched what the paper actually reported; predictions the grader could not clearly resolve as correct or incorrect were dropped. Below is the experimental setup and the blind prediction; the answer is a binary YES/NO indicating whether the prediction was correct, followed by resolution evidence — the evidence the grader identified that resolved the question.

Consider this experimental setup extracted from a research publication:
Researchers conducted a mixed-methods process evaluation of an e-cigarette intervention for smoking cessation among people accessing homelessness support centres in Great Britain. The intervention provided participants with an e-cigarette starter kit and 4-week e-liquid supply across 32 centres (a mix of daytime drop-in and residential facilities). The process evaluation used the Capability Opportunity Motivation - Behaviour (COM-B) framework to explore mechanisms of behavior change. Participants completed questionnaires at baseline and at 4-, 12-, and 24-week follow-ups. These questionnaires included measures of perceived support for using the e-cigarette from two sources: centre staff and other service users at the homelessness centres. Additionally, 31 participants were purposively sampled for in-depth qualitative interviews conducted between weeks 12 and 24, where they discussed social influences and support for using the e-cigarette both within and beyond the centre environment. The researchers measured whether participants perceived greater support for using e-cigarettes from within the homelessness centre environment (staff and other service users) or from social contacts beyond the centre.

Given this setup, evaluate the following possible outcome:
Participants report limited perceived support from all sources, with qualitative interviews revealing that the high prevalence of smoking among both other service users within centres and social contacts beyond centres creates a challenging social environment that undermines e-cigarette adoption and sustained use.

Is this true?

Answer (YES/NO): NO